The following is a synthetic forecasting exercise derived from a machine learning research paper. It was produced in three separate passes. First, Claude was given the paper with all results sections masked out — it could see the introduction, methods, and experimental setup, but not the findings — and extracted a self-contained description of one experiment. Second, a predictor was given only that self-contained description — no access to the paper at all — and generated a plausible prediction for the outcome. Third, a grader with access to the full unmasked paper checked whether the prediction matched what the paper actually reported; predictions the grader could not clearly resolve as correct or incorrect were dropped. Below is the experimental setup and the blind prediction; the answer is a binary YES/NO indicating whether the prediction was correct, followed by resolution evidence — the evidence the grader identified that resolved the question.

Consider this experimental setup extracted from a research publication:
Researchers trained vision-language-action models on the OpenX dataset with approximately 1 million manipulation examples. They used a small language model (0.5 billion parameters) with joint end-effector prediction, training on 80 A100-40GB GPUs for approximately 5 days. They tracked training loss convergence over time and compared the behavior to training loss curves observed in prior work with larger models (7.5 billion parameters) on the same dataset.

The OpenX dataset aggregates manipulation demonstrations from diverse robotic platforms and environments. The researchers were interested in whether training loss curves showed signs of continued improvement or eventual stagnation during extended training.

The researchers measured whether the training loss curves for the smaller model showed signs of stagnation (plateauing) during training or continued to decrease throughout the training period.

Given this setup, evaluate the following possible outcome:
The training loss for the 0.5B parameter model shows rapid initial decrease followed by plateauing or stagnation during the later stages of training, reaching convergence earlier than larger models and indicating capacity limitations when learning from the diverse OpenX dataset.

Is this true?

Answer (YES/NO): NO